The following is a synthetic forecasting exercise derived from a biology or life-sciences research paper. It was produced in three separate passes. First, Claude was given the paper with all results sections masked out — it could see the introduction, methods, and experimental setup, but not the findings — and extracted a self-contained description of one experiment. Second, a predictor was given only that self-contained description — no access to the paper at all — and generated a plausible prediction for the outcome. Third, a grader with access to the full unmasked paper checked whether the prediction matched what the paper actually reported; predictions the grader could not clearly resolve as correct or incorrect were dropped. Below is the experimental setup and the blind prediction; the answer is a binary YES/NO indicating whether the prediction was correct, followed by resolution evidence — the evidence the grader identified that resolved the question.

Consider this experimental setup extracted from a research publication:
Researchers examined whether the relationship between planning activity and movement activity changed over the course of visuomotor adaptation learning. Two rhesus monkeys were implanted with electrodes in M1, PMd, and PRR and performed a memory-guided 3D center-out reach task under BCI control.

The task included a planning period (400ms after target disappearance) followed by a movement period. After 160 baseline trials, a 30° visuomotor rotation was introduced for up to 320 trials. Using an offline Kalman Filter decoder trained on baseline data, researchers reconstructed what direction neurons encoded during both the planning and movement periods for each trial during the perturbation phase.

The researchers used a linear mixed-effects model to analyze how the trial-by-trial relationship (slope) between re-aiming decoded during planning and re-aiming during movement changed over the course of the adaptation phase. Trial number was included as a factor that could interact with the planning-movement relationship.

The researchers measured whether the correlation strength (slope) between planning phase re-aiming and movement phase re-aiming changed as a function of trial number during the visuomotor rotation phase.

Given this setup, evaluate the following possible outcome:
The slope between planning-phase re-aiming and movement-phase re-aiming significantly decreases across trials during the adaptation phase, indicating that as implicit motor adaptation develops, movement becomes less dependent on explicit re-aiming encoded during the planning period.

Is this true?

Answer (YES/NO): NO